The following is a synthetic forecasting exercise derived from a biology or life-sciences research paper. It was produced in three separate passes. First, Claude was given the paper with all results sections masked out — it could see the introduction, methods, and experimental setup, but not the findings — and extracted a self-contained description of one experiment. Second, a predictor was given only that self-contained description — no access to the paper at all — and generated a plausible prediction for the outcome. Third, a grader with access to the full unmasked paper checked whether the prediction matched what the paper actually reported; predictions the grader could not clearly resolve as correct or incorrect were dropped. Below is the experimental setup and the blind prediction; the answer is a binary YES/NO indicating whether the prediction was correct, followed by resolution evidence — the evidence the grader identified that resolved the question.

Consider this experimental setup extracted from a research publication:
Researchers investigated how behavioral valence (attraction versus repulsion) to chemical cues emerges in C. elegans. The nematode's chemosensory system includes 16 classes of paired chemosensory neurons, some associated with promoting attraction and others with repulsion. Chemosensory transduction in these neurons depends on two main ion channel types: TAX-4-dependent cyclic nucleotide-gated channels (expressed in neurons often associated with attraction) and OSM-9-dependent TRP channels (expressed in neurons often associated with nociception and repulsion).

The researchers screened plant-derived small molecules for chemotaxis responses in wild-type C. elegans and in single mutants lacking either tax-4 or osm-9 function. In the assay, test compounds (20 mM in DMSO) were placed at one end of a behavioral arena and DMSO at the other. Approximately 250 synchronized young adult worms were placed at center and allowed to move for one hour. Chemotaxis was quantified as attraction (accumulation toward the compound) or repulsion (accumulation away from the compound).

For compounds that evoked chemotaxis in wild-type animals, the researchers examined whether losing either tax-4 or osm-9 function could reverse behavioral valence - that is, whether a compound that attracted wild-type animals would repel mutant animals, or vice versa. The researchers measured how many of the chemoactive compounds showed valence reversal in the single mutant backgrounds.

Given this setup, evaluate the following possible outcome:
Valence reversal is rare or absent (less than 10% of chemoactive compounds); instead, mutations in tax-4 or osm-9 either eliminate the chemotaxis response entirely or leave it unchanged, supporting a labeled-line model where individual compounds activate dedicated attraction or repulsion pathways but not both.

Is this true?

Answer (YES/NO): NO